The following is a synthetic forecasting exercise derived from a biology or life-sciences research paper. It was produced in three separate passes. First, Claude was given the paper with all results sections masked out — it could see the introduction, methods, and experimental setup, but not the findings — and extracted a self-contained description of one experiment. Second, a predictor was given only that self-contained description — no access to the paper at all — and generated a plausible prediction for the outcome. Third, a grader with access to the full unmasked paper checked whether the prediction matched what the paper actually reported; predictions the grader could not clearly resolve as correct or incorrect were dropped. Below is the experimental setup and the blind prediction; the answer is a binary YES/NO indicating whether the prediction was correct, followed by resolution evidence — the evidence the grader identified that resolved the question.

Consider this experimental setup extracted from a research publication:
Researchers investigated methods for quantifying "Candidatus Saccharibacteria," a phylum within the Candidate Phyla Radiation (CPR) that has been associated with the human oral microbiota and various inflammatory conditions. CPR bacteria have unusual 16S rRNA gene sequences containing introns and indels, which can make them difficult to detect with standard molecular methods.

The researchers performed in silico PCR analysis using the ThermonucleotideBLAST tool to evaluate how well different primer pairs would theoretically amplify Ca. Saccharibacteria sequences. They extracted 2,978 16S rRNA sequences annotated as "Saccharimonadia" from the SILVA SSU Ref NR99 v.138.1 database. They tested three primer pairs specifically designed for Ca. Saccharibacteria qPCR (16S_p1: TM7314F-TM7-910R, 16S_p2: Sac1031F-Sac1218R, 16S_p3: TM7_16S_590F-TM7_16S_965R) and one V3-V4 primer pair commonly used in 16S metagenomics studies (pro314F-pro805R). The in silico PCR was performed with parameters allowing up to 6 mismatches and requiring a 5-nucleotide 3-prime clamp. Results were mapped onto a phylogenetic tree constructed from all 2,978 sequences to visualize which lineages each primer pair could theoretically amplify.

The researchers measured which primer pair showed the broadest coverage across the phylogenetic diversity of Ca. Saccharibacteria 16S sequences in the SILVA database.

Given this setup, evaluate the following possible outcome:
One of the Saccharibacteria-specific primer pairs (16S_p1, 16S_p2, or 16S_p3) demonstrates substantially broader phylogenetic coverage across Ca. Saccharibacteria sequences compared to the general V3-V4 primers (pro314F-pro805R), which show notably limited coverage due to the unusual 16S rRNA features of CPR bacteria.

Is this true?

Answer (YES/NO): NO